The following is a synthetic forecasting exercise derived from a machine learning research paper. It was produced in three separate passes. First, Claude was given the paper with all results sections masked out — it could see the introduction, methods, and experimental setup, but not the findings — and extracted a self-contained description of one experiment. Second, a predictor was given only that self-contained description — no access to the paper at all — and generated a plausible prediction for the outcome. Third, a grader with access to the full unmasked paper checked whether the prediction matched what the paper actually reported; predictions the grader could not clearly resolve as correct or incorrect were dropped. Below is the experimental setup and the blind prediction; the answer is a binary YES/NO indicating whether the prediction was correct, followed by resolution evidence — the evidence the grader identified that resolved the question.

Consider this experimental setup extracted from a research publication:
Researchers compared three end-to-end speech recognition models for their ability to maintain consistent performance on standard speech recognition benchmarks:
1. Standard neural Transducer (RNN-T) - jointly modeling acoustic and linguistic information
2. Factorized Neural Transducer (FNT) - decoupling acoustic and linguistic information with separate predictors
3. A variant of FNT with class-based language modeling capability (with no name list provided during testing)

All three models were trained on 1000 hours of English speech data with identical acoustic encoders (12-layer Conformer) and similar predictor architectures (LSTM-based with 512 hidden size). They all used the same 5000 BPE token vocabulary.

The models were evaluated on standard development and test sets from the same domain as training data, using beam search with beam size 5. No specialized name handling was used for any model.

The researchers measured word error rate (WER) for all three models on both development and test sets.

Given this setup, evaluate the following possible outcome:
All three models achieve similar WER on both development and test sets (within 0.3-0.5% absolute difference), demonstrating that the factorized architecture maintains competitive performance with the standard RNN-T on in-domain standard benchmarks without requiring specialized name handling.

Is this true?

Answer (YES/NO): NO